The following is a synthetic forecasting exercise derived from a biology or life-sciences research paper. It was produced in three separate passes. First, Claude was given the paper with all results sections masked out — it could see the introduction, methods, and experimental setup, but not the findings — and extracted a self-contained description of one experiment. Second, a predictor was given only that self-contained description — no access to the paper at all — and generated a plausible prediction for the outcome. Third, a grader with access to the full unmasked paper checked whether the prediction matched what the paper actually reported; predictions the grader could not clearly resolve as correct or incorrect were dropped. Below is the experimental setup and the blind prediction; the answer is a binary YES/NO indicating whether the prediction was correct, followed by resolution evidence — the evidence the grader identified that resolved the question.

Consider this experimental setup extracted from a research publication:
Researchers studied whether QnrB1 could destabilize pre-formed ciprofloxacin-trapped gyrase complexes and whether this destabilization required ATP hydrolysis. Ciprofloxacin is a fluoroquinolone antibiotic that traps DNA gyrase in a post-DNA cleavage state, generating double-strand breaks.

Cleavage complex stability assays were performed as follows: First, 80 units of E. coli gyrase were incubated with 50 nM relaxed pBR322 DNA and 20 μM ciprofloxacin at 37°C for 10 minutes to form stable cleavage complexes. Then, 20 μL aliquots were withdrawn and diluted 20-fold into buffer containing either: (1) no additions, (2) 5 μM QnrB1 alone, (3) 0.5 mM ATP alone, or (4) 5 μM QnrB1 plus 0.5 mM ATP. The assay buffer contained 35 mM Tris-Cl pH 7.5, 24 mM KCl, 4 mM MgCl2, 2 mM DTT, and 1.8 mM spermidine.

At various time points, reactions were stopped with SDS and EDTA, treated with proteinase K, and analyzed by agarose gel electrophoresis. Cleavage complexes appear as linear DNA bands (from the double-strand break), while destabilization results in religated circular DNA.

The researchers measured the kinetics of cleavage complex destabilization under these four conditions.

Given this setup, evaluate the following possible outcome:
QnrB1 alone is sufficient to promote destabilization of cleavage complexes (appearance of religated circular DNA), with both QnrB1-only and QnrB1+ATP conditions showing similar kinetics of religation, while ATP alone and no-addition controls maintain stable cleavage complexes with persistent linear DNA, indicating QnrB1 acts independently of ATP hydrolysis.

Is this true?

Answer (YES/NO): NO